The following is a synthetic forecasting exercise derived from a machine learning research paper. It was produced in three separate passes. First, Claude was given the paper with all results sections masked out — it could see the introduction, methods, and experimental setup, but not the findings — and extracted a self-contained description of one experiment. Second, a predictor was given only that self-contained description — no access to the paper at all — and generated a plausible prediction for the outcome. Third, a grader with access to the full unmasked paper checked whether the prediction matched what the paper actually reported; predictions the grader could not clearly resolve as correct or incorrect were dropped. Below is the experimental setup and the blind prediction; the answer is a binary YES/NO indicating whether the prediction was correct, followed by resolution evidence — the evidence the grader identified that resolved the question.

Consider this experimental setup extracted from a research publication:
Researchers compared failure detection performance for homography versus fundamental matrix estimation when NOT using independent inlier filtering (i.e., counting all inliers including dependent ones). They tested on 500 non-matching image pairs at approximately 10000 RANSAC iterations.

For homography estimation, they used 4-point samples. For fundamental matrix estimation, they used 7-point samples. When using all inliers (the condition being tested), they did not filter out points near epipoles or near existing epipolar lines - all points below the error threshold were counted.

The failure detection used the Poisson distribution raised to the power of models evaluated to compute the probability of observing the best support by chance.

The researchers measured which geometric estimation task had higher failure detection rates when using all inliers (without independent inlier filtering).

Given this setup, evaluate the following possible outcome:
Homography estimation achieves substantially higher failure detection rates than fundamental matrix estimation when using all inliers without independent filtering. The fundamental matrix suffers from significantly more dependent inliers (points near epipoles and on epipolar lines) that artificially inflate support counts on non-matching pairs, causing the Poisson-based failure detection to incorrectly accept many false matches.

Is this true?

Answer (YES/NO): YES